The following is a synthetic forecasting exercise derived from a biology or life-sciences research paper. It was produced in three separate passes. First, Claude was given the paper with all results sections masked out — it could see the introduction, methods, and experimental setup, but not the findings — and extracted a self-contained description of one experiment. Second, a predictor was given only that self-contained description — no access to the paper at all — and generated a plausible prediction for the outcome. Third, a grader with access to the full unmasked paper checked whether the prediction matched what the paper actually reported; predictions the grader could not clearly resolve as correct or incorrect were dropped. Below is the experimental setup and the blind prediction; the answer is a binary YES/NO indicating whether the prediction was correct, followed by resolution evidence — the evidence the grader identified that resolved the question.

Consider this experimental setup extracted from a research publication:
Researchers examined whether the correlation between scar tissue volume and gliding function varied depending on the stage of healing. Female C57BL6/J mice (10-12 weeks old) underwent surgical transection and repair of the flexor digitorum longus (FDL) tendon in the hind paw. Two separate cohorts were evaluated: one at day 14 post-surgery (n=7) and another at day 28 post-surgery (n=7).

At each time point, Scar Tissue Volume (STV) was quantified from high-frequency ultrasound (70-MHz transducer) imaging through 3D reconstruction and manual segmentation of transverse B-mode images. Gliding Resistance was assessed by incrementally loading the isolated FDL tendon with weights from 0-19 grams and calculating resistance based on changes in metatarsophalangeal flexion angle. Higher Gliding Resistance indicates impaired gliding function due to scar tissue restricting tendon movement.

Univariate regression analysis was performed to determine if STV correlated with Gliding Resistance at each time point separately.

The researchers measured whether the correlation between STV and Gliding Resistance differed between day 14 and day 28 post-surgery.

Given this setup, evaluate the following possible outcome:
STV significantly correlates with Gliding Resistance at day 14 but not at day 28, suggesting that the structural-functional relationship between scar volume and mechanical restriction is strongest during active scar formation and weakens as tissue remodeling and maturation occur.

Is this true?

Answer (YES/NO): YES